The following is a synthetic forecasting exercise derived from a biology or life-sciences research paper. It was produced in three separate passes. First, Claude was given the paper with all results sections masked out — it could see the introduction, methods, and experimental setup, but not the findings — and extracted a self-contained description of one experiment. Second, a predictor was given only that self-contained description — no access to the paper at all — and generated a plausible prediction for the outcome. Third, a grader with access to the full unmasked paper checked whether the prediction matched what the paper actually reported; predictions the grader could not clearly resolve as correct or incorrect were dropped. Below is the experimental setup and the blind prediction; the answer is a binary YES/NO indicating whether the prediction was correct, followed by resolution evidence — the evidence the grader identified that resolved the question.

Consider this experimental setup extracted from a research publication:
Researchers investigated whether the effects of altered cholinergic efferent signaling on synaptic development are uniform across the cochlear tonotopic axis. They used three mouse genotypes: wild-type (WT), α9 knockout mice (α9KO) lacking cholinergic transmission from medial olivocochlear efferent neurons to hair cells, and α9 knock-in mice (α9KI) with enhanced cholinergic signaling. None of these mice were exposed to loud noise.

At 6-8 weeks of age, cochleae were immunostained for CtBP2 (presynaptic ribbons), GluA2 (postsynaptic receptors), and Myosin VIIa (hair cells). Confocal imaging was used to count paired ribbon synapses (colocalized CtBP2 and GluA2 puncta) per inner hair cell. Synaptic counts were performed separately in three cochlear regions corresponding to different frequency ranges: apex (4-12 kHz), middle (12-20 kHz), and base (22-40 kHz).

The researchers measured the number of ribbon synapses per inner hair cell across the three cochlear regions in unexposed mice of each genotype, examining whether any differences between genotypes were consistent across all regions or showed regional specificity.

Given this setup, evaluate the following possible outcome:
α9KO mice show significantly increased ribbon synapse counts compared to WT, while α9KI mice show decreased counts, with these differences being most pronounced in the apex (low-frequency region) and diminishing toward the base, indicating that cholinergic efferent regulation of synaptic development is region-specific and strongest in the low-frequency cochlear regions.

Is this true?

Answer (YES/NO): NO